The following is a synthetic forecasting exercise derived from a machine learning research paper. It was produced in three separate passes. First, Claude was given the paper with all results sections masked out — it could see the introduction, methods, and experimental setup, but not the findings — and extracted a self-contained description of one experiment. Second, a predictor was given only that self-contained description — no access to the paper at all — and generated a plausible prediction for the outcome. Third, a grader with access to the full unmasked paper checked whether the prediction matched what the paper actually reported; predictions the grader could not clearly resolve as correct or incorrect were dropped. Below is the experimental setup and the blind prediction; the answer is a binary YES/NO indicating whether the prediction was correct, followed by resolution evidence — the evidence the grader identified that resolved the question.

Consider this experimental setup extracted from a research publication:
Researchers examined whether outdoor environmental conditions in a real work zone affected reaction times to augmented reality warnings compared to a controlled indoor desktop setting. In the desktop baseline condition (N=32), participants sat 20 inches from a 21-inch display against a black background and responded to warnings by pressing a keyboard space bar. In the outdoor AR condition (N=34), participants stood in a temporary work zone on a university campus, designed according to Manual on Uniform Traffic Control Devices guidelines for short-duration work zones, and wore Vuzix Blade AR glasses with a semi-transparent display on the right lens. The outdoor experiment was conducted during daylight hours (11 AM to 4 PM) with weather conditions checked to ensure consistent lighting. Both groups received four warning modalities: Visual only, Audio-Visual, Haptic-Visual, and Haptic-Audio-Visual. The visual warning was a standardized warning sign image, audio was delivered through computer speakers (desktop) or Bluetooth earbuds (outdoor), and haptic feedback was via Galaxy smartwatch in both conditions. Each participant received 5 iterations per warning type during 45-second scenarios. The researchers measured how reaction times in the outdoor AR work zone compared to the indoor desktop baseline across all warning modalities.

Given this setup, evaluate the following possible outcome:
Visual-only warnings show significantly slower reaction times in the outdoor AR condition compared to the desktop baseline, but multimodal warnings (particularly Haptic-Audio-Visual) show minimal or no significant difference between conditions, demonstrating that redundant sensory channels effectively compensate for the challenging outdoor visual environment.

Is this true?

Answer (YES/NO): NO